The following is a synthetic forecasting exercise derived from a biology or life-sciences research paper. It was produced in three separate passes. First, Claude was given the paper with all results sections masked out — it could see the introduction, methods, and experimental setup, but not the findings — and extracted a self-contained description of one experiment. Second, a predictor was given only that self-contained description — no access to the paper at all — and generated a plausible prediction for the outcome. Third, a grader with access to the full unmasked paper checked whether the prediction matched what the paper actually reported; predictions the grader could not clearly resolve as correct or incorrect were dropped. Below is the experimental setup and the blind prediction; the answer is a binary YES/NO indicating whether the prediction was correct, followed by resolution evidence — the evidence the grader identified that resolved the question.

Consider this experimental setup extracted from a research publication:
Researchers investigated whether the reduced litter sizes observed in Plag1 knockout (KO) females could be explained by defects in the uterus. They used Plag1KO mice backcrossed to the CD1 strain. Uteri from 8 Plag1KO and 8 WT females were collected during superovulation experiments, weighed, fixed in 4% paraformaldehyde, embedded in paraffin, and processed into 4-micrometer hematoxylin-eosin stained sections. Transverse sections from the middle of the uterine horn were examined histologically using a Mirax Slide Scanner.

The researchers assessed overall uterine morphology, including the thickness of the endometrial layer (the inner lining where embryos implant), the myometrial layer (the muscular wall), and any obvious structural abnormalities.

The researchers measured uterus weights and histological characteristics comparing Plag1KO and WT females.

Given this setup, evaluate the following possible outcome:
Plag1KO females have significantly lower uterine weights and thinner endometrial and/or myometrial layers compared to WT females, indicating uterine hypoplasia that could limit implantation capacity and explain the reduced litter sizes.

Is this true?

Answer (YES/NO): NO